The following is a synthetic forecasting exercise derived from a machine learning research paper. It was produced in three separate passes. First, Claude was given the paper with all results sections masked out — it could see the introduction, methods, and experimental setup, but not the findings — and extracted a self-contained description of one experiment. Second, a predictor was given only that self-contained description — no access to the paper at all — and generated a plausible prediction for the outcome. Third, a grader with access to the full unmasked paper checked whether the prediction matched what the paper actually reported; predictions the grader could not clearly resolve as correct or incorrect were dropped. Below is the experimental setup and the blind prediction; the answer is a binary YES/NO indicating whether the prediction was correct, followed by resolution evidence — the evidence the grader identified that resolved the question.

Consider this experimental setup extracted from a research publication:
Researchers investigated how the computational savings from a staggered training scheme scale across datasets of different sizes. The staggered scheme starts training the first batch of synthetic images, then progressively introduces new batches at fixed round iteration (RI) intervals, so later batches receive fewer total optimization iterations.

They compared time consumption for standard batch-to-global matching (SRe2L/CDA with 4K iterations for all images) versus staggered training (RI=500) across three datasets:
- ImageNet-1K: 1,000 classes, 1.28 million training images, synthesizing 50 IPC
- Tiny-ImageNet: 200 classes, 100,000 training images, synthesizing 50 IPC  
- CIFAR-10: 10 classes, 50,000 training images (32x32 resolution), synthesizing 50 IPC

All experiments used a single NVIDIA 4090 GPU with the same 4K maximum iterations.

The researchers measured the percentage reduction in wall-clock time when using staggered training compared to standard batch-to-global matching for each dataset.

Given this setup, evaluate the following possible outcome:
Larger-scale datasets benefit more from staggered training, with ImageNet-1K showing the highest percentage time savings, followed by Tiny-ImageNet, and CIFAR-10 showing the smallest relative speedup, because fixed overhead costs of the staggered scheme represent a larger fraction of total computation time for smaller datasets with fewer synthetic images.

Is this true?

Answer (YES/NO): YES